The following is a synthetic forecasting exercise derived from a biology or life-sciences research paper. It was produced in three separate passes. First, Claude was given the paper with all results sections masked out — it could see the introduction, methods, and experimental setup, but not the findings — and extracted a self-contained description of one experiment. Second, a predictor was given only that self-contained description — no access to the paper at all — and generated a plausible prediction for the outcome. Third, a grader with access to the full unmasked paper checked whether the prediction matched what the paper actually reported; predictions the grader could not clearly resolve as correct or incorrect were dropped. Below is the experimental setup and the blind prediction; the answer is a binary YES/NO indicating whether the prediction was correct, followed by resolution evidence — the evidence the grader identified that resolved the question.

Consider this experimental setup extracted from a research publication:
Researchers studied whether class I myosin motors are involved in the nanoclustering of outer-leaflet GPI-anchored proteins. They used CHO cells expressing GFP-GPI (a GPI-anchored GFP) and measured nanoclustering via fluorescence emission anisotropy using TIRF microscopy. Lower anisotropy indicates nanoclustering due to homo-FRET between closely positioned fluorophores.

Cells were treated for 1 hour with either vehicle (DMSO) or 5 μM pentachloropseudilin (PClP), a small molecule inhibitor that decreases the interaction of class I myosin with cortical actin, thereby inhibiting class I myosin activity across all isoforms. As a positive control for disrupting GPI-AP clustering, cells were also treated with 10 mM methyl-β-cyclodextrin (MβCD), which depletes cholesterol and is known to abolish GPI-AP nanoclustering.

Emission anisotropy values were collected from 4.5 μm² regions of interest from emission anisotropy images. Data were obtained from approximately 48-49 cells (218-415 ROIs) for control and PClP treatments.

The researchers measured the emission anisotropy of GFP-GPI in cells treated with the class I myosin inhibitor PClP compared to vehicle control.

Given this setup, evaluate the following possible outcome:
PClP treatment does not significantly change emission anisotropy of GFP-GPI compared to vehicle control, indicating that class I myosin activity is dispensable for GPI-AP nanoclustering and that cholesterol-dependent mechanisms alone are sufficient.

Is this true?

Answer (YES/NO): NO